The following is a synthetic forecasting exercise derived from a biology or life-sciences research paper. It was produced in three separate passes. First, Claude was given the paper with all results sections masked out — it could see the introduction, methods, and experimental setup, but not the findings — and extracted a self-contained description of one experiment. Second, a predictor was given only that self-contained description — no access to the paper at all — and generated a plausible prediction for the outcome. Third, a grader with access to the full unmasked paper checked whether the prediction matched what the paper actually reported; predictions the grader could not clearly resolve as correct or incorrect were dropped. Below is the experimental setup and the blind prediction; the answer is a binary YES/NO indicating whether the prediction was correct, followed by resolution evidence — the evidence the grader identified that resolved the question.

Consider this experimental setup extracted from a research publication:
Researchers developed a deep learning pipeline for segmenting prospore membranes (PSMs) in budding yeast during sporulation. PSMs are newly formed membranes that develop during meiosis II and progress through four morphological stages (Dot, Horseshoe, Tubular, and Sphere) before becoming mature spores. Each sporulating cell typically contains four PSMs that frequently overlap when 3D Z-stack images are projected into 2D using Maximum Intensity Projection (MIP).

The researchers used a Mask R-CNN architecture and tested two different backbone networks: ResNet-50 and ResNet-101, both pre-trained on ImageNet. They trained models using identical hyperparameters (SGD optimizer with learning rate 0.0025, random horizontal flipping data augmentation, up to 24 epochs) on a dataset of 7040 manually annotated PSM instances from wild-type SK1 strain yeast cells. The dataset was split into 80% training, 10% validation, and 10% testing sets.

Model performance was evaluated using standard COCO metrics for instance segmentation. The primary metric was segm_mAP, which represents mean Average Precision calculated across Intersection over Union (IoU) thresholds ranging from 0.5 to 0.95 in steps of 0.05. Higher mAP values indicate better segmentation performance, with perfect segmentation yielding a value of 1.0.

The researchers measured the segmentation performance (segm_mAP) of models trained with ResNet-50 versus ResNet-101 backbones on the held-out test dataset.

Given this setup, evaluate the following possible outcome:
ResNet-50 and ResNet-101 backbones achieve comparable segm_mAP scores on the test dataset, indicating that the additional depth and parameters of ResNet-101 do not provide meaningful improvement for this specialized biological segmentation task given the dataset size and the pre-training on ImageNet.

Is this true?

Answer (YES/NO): YES